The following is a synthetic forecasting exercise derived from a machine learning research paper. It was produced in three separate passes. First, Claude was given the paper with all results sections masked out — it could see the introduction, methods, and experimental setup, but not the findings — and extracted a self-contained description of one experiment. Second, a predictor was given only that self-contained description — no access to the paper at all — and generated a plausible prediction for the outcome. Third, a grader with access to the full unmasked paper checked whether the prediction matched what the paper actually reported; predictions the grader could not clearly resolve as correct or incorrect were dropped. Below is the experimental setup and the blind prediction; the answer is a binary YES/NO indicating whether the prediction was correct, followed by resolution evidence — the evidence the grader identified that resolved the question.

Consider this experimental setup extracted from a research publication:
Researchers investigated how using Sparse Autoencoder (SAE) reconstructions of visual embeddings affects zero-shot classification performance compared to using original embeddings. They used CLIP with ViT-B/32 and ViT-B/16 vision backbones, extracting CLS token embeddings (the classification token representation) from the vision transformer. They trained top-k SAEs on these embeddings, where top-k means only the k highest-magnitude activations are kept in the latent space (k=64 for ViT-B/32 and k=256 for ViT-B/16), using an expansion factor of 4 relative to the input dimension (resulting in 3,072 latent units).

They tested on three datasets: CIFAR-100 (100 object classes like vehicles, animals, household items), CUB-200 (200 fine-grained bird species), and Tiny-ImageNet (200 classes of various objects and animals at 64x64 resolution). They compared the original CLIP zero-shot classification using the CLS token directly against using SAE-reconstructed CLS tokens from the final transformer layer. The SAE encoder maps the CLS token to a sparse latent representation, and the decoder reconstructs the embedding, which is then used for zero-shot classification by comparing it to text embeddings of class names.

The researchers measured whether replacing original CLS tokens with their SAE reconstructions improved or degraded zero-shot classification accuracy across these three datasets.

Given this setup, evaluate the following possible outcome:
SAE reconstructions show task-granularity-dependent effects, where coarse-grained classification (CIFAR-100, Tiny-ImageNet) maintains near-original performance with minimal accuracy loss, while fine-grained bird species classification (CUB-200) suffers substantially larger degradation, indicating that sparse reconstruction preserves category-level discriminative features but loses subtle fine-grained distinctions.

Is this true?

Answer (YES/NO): NO